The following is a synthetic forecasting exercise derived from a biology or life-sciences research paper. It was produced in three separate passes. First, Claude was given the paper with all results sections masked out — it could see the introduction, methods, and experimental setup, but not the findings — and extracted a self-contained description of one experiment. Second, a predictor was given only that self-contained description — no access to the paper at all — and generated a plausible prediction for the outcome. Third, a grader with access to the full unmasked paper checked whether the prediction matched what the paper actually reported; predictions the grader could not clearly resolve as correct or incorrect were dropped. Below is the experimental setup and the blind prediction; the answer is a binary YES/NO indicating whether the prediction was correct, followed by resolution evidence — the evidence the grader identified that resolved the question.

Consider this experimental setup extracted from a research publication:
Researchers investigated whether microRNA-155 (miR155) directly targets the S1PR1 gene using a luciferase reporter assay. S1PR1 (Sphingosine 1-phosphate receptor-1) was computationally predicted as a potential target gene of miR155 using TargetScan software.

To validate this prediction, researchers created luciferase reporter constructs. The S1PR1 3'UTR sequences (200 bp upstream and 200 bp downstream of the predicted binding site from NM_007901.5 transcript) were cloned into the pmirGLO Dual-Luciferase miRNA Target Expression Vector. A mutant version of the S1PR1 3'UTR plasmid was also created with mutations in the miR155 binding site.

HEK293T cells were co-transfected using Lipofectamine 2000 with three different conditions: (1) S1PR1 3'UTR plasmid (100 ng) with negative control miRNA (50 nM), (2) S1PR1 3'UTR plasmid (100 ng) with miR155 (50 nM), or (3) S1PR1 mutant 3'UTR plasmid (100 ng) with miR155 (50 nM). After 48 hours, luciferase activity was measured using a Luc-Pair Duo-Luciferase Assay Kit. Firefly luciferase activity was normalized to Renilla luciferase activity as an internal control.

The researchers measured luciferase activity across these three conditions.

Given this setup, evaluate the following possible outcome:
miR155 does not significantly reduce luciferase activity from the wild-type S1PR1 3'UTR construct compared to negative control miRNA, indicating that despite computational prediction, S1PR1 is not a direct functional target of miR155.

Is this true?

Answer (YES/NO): NO